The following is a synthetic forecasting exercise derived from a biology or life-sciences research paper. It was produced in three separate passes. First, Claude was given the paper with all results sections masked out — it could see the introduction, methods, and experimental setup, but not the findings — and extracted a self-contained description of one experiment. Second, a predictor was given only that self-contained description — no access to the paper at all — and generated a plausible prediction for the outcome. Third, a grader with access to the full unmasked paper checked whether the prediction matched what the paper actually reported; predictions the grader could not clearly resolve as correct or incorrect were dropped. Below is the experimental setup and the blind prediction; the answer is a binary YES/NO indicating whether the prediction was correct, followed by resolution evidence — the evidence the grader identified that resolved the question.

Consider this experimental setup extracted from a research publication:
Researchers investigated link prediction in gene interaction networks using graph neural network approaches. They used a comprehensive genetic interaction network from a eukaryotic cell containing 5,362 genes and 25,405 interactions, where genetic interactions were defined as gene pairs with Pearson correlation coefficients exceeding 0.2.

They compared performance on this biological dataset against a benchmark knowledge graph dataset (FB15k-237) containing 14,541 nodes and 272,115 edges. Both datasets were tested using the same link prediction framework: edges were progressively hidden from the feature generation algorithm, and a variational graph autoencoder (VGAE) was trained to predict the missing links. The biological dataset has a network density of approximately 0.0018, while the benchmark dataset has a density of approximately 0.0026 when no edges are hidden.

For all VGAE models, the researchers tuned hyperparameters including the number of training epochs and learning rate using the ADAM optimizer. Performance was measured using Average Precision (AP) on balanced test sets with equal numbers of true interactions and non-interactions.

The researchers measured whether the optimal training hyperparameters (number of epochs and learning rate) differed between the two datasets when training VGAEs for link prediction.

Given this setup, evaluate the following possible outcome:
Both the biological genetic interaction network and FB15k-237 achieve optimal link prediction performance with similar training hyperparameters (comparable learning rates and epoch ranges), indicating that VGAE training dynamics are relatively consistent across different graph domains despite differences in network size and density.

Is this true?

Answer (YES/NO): NO